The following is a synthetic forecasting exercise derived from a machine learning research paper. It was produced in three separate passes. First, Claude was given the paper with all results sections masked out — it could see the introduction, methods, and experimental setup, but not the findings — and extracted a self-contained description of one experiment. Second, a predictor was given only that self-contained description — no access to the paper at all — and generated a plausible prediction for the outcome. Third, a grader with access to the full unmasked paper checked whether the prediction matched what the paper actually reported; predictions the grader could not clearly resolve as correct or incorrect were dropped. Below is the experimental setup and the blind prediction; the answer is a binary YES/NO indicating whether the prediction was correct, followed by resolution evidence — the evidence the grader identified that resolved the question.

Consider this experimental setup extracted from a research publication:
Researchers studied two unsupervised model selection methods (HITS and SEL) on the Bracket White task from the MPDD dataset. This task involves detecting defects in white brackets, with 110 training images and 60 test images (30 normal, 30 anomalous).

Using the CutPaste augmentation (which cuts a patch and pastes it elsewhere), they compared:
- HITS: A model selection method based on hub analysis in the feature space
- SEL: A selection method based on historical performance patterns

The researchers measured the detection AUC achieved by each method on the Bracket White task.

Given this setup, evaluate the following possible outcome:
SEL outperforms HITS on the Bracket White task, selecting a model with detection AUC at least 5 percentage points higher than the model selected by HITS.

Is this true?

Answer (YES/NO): NO